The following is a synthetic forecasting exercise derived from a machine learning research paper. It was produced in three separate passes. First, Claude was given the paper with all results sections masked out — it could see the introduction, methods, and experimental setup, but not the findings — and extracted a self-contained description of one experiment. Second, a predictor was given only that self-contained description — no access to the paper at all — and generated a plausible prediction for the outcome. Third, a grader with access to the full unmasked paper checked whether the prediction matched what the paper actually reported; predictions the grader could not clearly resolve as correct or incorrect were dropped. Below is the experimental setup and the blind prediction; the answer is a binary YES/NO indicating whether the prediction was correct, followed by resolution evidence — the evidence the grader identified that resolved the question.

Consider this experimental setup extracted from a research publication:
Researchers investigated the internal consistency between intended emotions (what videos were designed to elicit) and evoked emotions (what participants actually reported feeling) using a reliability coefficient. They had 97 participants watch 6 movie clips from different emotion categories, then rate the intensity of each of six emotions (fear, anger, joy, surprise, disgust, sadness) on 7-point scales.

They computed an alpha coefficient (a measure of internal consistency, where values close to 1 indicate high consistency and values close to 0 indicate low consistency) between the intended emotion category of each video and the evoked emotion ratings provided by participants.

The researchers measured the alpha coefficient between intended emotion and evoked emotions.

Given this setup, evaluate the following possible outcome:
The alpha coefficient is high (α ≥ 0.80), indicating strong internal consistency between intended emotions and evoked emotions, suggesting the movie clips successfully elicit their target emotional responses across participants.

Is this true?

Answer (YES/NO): NO